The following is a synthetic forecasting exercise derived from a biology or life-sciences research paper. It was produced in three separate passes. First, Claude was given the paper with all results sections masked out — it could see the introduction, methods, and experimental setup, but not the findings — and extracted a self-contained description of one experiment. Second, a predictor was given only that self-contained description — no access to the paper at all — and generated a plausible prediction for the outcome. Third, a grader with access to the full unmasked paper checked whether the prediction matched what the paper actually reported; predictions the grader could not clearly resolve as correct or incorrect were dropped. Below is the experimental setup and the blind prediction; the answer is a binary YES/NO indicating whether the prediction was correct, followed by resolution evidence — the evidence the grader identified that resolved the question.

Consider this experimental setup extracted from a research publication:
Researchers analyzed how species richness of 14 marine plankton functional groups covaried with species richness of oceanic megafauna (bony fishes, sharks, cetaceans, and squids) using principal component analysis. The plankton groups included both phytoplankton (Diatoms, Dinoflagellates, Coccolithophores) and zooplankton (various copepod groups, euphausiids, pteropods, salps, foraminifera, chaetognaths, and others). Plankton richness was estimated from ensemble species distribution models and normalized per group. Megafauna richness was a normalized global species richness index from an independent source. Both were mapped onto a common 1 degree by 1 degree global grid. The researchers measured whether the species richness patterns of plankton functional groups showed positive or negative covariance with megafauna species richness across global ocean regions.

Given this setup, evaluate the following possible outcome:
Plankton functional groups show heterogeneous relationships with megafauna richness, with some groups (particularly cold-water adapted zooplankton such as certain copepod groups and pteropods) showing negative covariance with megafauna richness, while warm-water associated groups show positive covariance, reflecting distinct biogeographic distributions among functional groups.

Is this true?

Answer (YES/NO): NO